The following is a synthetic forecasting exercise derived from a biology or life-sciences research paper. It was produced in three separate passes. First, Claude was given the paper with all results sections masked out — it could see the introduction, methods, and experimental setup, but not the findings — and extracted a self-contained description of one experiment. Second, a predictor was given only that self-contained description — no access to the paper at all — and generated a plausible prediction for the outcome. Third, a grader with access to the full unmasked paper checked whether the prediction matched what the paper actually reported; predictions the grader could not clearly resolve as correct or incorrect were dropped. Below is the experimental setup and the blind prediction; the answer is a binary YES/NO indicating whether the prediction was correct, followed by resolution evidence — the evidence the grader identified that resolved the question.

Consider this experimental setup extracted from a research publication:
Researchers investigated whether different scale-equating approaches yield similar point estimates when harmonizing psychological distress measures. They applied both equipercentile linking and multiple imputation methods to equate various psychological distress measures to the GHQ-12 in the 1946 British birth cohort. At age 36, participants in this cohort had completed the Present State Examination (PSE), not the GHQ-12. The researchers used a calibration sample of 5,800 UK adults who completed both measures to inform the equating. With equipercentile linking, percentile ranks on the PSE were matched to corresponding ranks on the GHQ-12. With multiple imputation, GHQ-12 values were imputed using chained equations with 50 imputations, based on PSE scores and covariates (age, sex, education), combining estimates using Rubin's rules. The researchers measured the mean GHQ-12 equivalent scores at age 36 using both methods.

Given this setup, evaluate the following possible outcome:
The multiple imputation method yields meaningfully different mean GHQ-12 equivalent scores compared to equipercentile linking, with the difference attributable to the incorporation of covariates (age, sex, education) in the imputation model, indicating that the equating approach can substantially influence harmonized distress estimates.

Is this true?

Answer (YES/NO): NO